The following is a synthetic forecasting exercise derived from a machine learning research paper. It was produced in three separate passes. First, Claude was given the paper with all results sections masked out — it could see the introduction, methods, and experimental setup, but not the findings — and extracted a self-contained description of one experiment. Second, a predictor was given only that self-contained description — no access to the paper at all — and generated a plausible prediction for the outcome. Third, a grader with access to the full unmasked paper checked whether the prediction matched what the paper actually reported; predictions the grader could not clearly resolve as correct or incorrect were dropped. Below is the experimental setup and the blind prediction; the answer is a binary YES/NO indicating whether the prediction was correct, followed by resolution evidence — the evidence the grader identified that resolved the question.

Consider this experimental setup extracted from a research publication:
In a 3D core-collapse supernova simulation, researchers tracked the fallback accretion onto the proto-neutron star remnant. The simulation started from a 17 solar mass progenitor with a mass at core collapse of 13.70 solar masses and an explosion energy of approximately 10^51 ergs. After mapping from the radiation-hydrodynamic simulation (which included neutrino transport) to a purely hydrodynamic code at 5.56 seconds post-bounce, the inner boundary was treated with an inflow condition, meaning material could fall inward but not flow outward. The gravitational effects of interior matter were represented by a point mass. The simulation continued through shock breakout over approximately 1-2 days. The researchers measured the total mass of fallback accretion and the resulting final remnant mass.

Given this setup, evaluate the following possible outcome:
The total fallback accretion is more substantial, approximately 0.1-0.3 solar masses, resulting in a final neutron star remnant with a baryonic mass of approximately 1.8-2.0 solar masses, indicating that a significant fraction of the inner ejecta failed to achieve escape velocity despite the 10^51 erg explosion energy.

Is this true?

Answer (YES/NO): NO